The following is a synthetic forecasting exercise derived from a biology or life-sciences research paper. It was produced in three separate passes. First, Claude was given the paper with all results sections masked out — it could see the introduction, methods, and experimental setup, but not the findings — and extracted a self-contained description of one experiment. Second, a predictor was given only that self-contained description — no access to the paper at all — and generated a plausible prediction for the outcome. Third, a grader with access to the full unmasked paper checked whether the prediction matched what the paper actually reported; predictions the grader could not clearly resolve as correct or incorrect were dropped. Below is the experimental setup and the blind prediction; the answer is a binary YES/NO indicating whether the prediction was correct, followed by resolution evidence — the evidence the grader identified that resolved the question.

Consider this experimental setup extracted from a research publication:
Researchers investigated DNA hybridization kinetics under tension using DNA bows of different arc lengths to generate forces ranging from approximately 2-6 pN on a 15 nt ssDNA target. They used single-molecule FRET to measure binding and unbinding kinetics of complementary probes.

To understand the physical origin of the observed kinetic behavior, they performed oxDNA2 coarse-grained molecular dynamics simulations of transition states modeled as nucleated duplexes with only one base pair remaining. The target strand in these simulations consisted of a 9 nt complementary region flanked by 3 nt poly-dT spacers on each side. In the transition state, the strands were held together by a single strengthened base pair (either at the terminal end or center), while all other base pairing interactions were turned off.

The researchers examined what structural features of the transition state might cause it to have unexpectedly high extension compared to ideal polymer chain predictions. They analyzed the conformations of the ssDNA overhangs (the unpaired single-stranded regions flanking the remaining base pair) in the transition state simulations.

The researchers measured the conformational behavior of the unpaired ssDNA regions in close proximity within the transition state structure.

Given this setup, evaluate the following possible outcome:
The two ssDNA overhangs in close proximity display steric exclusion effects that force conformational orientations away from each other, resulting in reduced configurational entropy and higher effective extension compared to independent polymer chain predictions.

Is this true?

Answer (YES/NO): YES